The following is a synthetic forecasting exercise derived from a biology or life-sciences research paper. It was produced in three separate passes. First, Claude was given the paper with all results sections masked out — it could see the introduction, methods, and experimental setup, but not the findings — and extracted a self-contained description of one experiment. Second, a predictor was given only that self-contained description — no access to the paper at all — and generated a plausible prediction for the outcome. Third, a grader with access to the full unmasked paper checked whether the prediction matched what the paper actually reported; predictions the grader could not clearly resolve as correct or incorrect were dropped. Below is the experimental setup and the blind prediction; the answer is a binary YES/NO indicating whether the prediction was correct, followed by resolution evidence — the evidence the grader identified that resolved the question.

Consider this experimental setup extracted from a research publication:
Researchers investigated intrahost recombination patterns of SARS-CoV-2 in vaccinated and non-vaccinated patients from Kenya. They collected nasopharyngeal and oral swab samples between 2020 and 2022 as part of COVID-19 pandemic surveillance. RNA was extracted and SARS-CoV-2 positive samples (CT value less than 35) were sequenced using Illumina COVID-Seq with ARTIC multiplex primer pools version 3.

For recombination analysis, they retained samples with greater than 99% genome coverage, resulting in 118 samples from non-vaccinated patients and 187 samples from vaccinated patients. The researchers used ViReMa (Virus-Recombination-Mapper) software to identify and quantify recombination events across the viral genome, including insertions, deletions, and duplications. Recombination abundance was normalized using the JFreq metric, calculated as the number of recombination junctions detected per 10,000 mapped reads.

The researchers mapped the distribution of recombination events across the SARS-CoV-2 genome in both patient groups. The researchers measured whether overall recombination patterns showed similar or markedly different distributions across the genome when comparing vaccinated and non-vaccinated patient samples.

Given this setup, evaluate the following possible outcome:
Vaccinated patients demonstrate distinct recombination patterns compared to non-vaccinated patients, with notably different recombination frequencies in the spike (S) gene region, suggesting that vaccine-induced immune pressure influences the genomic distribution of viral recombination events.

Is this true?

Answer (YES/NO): NO